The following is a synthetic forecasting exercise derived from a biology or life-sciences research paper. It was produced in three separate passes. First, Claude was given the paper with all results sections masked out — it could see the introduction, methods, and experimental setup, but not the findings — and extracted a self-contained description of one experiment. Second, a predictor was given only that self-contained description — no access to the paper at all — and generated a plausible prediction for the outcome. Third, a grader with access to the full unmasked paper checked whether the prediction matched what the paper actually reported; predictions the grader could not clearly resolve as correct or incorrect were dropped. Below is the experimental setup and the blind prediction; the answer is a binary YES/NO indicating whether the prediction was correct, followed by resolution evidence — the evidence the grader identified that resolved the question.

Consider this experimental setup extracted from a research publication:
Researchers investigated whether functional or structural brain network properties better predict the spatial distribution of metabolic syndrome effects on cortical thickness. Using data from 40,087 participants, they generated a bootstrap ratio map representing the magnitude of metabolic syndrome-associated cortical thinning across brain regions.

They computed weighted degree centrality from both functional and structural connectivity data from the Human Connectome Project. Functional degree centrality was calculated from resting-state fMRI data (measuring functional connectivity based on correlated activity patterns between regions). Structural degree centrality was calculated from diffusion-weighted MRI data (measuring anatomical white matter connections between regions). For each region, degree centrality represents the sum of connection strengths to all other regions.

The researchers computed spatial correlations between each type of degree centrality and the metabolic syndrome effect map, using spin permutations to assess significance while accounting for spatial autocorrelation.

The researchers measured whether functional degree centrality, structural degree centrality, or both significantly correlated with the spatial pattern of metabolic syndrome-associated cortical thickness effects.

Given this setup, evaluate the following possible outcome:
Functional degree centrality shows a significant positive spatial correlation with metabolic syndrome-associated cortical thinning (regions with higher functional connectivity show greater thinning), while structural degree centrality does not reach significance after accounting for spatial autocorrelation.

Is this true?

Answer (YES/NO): NO